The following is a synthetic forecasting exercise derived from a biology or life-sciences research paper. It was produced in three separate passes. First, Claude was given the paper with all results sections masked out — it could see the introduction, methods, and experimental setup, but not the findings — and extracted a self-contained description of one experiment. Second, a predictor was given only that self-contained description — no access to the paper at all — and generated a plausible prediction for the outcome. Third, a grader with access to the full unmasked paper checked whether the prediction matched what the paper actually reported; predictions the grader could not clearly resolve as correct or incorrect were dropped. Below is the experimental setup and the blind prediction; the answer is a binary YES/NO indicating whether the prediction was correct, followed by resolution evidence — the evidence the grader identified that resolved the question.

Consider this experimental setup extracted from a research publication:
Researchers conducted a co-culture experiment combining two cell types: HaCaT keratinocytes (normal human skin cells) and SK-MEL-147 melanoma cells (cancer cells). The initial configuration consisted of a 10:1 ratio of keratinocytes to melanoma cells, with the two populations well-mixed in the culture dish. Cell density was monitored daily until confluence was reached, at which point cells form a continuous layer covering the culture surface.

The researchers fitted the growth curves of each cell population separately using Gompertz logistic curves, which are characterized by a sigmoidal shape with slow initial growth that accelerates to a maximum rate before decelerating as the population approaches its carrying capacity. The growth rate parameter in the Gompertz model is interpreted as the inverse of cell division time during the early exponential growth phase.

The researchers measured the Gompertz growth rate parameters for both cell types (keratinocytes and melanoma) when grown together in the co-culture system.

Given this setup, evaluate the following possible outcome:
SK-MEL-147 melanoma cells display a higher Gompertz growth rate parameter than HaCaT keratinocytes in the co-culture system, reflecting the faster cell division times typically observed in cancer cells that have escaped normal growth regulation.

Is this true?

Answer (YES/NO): NO